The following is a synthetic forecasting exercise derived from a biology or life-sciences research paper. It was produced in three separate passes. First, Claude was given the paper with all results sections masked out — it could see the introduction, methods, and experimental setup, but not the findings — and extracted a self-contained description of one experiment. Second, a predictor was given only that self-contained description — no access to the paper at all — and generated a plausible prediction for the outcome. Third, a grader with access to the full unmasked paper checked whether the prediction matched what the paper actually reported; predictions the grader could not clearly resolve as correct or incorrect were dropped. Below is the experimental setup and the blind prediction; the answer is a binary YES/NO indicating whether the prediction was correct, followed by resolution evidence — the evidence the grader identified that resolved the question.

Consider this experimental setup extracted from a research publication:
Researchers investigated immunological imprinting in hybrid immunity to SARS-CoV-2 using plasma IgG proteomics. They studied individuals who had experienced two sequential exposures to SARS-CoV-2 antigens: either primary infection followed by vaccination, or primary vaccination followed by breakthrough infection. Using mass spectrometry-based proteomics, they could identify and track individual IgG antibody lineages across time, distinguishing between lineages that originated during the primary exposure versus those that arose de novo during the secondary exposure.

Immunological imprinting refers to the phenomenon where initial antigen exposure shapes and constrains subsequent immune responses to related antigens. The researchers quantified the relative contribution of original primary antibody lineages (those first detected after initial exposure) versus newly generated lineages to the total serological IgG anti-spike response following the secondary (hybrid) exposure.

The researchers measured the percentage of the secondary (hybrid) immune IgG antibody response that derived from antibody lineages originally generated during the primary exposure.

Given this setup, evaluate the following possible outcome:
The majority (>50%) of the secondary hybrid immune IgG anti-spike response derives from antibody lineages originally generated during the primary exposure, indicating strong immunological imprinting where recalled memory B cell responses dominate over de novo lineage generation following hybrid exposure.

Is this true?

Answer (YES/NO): YES